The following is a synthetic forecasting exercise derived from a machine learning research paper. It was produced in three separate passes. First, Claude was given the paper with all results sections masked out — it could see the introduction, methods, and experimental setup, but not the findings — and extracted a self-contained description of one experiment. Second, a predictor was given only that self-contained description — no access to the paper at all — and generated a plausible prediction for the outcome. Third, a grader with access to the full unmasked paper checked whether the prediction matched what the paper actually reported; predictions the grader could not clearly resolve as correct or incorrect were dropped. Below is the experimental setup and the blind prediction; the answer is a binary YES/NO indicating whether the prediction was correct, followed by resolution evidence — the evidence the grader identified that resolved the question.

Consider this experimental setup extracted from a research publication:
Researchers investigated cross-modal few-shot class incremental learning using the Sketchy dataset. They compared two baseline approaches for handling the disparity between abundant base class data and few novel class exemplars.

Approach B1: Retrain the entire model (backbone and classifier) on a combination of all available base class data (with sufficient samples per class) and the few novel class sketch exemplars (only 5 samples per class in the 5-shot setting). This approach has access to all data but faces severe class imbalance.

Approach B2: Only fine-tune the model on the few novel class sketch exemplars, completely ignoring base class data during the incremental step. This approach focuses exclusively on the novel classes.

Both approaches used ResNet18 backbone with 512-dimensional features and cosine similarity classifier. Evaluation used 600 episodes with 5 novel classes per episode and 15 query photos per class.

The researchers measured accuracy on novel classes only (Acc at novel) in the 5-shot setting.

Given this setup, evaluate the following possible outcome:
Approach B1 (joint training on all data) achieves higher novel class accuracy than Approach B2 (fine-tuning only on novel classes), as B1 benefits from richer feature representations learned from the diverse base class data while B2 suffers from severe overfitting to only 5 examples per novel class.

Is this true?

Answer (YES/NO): NO